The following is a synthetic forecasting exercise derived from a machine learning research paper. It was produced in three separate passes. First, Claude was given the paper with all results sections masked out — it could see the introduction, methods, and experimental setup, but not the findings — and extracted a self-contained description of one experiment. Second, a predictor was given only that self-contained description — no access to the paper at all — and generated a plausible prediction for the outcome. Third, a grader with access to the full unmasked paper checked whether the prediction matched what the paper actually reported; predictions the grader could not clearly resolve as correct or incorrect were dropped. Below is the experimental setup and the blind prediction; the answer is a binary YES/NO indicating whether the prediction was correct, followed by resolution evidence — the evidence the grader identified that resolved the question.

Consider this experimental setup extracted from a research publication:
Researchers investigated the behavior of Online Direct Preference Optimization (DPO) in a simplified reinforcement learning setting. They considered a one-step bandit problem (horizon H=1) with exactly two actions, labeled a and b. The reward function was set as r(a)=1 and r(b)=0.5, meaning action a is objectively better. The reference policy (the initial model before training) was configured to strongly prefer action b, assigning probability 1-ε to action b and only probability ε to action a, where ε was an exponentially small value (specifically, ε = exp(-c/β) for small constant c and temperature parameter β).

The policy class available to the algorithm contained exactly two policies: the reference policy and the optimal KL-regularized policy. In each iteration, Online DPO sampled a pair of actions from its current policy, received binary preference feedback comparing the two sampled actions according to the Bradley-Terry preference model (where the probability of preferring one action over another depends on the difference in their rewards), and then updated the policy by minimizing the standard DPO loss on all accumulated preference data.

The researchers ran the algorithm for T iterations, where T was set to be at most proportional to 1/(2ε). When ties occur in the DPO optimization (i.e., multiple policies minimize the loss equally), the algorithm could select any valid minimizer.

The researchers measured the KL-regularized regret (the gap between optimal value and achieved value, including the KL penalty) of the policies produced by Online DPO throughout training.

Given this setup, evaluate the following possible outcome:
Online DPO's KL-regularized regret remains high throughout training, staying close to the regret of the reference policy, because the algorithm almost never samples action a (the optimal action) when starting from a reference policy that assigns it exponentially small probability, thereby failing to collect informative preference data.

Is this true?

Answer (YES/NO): YES